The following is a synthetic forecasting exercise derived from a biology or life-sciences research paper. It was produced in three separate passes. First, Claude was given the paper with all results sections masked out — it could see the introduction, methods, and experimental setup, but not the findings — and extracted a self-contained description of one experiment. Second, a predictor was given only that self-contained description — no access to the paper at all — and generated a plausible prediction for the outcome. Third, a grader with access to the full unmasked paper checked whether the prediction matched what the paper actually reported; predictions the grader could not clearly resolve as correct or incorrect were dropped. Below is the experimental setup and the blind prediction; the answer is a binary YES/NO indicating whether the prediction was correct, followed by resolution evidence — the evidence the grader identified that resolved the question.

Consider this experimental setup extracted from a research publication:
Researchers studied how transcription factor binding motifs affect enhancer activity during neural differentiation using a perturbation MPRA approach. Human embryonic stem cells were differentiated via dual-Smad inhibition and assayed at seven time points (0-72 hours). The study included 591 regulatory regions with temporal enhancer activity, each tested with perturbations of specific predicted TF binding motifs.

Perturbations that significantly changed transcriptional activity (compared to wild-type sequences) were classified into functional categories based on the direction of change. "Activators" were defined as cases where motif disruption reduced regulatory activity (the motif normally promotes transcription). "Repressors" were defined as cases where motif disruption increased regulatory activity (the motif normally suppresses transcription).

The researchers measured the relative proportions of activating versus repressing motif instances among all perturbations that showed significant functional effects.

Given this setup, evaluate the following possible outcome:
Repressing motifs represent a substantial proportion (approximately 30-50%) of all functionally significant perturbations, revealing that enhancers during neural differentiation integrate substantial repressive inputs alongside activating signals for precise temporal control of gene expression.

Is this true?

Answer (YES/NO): NO